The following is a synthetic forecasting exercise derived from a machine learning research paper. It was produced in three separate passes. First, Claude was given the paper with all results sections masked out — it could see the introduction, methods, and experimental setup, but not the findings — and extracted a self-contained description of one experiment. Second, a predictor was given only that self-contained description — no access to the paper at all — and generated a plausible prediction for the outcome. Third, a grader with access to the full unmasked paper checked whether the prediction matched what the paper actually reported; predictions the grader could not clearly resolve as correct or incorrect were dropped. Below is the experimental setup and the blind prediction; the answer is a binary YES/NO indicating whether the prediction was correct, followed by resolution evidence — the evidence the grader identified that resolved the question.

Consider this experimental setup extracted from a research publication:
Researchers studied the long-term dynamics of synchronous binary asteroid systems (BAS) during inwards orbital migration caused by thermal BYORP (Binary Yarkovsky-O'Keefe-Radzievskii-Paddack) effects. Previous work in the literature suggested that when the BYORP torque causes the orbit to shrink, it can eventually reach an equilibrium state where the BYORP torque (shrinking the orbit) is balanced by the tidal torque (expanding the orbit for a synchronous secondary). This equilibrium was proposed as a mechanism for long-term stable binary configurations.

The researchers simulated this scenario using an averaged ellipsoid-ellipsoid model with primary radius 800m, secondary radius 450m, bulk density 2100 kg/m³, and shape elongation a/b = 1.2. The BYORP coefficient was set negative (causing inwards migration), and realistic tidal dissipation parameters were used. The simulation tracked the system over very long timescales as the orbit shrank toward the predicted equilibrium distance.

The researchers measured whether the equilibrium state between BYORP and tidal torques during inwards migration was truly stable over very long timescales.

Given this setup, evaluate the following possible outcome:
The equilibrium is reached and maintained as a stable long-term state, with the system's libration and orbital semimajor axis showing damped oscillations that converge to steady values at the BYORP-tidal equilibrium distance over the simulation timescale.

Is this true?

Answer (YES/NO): NO